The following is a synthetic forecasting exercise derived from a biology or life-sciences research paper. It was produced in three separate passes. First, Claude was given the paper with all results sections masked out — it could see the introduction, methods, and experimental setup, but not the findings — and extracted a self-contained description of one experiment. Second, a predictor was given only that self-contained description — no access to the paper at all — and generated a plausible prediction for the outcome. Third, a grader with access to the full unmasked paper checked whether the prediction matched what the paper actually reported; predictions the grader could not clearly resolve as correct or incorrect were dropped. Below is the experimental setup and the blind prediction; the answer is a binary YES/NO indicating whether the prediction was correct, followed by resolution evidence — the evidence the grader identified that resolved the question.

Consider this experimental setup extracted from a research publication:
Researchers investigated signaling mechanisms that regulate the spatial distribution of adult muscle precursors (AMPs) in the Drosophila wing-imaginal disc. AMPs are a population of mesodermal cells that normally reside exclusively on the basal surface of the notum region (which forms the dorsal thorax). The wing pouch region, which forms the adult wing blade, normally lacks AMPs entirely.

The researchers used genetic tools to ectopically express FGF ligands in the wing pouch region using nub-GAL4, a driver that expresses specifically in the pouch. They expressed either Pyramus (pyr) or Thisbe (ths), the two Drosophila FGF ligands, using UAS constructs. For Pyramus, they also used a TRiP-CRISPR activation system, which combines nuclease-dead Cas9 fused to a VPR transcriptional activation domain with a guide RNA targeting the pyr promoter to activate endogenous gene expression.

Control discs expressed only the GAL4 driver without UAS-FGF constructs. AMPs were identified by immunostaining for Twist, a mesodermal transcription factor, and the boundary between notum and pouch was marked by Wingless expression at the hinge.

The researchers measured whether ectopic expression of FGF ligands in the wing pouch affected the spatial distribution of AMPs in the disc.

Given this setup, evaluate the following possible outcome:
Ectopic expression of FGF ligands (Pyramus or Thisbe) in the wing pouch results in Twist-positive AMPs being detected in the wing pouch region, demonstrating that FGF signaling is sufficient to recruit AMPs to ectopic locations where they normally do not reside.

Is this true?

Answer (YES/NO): YES